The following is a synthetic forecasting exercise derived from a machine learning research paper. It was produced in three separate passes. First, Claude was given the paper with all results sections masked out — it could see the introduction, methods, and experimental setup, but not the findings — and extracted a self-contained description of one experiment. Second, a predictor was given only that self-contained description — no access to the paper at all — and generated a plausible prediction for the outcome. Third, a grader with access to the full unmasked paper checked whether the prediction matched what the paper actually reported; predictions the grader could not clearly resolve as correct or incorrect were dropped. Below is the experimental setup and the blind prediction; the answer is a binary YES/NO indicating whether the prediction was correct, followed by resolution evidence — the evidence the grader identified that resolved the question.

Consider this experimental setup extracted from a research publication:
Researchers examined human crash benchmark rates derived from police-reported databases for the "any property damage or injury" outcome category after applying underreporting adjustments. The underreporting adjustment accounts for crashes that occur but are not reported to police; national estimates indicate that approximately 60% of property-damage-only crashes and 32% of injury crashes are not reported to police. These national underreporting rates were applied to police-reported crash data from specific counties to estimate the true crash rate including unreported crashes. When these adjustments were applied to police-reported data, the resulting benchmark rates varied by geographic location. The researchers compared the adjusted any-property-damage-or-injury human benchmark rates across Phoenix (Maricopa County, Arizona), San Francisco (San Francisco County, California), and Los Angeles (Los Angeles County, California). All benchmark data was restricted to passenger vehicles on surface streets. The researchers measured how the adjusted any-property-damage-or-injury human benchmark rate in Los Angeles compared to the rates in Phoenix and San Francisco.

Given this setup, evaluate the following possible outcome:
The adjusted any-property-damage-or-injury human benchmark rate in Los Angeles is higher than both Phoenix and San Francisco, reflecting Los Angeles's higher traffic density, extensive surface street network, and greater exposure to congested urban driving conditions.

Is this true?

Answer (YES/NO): NO